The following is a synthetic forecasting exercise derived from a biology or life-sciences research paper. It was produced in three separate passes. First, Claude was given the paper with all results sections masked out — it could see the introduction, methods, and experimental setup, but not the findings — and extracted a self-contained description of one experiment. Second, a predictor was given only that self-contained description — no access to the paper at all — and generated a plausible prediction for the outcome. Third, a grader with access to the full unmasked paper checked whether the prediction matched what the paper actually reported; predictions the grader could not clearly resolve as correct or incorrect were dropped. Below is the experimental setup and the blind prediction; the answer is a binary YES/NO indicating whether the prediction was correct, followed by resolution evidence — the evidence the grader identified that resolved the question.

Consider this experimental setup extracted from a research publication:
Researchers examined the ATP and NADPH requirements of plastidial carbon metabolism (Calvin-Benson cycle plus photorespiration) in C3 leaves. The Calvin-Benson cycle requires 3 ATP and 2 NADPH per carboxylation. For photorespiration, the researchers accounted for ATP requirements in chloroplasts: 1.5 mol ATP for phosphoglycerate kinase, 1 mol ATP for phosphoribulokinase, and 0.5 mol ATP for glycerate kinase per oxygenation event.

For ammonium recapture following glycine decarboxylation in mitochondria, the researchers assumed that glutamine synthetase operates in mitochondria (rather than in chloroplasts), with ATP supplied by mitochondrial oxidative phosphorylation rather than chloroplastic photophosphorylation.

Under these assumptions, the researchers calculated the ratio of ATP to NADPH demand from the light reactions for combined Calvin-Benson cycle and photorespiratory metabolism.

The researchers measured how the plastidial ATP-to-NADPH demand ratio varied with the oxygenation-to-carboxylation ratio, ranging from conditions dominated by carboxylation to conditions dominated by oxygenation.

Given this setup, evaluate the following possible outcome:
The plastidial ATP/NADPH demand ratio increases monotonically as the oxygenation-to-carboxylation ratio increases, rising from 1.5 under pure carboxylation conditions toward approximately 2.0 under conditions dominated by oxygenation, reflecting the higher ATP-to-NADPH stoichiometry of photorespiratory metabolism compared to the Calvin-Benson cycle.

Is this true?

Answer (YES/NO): NO